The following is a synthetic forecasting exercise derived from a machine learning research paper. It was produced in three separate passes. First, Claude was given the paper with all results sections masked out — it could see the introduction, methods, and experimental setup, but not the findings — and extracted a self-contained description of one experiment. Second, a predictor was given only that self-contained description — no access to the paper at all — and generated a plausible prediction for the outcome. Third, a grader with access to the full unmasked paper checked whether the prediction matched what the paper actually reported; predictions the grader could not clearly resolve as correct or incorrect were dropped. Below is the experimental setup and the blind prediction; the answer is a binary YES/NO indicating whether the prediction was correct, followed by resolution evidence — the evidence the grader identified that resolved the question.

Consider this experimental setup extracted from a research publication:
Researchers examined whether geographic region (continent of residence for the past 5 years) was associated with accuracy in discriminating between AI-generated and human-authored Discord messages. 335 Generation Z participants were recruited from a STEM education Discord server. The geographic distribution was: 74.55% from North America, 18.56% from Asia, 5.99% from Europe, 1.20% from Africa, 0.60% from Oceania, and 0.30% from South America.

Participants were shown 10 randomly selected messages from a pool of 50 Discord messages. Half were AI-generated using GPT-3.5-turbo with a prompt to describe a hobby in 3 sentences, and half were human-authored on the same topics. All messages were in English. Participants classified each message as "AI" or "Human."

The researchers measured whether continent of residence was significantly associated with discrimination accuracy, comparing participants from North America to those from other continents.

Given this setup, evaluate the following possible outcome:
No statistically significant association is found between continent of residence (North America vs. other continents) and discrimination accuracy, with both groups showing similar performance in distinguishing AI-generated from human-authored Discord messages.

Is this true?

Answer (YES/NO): YES